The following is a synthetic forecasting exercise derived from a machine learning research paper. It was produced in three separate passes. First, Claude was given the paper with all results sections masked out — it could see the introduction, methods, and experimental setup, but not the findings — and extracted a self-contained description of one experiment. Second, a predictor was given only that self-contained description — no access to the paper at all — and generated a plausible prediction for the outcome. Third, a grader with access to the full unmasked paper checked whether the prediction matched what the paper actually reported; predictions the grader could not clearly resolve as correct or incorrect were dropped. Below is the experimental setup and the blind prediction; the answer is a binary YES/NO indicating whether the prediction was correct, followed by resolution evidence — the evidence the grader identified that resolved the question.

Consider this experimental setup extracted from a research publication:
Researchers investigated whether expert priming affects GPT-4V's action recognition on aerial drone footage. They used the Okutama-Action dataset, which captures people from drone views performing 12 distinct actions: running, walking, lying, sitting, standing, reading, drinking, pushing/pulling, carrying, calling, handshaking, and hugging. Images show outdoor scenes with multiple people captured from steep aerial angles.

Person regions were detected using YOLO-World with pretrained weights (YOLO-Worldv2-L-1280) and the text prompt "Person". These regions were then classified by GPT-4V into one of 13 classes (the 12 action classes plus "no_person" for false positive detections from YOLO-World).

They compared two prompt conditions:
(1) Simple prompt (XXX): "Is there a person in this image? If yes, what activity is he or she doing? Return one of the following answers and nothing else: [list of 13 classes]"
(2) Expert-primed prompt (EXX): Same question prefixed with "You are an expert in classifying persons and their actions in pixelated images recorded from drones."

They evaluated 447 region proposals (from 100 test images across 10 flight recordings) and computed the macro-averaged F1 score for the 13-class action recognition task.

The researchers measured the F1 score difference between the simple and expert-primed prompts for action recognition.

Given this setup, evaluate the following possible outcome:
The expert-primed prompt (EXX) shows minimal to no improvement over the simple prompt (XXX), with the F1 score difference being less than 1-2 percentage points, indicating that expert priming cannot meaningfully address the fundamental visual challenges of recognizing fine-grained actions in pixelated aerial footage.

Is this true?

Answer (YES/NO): NO